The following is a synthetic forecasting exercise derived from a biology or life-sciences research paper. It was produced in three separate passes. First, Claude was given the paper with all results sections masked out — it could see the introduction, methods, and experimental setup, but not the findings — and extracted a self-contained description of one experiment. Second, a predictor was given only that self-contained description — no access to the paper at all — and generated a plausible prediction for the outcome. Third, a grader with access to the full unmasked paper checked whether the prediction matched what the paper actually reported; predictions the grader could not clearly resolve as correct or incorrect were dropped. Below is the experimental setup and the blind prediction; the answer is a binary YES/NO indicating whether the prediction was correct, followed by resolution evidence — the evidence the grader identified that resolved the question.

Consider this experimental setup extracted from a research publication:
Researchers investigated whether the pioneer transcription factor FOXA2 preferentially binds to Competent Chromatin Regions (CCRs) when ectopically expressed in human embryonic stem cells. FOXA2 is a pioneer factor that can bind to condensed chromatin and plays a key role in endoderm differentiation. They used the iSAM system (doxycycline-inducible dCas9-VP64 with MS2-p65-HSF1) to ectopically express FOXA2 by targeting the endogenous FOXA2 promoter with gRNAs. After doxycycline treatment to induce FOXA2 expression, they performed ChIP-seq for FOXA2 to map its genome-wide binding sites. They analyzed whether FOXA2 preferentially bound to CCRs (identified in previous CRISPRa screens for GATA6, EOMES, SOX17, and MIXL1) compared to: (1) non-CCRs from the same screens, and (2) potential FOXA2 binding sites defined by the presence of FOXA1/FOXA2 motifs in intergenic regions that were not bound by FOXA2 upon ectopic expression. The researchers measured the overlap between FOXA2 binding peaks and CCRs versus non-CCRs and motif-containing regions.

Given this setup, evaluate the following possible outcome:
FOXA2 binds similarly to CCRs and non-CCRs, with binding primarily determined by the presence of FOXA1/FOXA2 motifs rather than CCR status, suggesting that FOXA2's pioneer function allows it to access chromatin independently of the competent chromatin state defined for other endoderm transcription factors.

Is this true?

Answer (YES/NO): NO